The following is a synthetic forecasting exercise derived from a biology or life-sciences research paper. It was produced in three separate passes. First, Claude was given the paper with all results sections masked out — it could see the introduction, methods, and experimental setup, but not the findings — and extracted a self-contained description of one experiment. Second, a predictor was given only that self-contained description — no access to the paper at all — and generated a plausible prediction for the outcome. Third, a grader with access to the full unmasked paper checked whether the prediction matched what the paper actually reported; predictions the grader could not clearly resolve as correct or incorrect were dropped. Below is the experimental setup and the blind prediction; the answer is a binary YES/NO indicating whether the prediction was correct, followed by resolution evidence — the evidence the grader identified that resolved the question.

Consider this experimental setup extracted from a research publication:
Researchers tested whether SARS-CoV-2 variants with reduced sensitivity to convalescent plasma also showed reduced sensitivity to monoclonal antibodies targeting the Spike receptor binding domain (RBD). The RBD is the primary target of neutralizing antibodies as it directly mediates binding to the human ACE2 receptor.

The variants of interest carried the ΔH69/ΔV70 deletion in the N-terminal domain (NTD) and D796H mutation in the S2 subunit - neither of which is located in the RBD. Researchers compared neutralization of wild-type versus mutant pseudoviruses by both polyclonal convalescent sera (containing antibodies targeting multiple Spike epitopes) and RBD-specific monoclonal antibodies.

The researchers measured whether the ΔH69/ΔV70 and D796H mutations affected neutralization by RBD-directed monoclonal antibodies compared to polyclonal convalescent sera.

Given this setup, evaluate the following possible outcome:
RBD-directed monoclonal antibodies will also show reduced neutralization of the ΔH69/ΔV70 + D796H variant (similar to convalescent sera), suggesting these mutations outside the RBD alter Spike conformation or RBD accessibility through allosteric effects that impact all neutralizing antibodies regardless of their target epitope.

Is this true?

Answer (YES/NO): NO